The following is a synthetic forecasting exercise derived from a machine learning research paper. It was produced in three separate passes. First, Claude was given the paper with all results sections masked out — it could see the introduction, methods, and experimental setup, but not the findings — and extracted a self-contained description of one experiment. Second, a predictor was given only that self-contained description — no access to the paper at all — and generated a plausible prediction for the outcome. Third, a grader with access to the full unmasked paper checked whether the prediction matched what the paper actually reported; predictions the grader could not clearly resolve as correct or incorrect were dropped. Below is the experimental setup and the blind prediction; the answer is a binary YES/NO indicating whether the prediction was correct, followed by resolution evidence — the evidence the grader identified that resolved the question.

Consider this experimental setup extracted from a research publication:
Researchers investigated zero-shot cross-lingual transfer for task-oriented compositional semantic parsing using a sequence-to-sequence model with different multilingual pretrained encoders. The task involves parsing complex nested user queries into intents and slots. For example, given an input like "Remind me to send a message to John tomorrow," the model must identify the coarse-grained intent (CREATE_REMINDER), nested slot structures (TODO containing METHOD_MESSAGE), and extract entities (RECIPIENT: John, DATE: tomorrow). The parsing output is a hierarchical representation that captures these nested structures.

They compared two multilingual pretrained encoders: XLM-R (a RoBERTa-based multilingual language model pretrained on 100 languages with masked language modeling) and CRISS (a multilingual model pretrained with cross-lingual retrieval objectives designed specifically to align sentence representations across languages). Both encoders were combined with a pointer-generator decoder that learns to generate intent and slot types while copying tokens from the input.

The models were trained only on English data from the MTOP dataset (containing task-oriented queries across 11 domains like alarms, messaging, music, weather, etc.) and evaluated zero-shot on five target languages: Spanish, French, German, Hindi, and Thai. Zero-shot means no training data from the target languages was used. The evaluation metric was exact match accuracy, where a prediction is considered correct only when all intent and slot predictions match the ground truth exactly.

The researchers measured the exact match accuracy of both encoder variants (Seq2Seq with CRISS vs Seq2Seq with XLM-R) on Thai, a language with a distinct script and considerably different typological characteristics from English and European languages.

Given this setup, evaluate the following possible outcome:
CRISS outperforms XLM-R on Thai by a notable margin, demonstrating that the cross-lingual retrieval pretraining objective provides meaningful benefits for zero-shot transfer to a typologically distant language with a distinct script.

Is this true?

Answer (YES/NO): NO